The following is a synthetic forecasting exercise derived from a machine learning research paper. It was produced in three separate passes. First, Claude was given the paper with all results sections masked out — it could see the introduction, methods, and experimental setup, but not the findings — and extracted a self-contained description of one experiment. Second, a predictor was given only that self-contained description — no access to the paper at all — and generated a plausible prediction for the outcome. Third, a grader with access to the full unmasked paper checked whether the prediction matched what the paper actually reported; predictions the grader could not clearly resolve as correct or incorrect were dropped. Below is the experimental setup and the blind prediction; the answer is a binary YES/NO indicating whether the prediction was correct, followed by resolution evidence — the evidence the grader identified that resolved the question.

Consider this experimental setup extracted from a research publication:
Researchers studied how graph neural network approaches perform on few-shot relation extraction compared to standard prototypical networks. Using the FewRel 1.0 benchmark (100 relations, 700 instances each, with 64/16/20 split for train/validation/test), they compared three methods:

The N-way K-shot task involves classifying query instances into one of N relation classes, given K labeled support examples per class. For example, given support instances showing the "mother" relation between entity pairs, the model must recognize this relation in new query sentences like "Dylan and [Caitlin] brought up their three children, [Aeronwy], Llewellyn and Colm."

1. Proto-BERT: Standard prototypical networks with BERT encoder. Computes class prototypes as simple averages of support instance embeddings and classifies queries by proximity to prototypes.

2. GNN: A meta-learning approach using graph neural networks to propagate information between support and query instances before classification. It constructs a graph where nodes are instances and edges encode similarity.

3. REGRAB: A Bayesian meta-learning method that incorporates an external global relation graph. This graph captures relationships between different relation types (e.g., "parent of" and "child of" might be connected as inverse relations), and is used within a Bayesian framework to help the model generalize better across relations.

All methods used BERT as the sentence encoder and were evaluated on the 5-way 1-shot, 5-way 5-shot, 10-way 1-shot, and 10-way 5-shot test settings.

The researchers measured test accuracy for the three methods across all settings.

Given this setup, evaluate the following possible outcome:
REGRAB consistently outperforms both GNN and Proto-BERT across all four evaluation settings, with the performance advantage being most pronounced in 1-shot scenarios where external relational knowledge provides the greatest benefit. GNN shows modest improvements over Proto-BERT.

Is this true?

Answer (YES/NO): NO